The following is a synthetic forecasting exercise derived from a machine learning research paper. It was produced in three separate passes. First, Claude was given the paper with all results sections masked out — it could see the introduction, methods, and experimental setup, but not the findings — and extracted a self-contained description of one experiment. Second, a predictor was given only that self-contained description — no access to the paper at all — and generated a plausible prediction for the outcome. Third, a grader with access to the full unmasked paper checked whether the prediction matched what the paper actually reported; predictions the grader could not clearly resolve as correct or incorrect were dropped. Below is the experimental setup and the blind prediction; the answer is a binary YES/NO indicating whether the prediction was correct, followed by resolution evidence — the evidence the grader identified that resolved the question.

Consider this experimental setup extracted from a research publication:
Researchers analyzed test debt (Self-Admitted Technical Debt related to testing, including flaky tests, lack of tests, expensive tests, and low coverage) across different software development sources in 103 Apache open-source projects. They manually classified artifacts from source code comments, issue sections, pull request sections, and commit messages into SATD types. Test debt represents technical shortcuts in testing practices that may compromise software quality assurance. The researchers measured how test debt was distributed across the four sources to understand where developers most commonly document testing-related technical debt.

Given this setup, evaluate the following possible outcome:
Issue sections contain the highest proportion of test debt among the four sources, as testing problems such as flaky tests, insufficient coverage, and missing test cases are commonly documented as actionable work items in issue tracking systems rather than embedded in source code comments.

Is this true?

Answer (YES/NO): NO